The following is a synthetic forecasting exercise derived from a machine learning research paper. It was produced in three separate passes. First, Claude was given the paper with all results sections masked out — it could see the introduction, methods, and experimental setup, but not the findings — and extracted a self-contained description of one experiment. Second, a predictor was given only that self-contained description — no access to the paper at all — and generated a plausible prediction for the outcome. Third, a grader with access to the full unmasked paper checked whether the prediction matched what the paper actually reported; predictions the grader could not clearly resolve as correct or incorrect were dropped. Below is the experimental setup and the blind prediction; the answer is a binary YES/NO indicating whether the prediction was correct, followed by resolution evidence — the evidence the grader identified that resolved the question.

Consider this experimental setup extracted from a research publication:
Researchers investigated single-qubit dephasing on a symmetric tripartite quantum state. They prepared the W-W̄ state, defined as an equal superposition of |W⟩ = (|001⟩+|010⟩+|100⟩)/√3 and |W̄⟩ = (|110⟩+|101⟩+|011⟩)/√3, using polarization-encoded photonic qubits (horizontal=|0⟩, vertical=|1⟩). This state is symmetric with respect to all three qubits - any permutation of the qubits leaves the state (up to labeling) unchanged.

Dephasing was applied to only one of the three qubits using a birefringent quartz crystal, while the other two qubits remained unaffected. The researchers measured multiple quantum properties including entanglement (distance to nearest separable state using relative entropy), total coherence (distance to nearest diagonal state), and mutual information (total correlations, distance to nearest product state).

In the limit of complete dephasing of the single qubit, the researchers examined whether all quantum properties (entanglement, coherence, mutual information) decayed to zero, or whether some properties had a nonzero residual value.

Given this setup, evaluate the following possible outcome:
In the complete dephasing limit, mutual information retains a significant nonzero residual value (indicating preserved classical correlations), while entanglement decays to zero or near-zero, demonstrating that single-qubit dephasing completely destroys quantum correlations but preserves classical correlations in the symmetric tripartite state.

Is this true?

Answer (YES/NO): NO